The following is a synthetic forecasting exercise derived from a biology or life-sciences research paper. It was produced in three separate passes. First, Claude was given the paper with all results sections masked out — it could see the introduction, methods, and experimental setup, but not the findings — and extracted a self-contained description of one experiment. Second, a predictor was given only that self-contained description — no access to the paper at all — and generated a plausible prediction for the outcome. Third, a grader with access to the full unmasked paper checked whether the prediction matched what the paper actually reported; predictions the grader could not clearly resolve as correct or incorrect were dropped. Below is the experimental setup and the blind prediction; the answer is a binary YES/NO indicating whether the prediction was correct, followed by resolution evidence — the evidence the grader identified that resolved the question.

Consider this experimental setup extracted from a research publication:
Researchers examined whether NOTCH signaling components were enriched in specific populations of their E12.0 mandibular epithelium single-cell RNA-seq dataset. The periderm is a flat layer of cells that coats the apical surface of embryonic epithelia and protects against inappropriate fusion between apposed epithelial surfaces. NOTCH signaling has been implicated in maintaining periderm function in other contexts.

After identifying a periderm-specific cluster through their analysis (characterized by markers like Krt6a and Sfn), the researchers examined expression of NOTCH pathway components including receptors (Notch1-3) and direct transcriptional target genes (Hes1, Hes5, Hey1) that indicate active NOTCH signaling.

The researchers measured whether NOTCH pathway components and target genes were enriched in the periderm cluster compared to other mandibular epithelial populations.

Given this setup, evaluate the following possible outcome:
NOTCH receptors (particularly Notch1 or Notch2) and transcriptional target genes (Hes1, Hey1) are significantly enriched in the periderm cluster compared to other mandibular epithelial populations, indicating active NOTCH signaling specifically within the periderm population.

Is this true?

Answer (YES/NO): YES